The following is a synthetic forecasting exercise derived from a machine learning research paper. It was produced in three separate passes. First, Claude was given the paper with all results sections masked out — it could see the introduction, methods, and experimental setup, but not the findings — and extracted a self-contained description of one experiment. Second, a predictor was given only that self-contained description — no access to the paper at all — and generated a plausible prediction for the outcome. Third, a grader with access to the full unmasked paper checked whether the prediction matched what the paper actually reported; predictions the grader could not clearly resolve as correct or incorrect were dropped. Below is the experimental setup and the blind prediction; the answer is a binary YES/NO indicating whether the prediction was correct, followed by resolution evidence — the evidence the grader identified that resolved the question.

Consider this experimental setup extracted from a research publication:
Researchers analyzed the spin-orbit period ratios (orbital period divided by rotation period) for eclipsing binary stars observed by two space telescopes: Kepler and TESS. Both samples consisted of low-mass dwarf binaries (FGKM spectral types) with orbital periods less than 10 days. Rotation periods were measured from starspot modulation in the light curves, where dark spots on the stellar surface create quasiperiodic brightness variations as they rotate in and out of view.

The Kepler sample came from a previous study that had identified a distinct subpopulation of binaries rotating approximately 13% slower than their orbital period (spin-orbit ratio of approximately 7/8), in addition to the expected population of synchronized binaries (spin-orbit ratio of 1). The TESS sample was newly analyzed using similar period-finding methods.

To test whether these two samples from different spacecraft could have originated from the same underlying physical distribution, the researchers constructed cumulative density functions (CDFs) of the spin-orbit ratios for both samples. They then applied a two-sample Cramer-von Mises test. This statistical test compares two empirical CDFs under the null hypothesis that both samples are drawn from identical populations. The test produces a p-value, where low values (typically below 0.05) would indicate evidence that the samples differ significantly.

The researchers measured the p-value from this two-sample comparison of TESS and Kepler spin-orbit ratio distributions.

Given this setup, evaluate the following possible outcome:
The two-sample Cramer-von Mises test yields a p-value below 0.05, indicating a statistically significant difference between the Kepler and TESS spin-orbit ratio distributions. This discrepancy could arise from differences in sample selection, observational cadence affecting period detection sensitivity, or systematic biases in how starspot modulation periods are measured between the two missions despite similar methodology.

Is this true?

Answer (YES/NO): NO